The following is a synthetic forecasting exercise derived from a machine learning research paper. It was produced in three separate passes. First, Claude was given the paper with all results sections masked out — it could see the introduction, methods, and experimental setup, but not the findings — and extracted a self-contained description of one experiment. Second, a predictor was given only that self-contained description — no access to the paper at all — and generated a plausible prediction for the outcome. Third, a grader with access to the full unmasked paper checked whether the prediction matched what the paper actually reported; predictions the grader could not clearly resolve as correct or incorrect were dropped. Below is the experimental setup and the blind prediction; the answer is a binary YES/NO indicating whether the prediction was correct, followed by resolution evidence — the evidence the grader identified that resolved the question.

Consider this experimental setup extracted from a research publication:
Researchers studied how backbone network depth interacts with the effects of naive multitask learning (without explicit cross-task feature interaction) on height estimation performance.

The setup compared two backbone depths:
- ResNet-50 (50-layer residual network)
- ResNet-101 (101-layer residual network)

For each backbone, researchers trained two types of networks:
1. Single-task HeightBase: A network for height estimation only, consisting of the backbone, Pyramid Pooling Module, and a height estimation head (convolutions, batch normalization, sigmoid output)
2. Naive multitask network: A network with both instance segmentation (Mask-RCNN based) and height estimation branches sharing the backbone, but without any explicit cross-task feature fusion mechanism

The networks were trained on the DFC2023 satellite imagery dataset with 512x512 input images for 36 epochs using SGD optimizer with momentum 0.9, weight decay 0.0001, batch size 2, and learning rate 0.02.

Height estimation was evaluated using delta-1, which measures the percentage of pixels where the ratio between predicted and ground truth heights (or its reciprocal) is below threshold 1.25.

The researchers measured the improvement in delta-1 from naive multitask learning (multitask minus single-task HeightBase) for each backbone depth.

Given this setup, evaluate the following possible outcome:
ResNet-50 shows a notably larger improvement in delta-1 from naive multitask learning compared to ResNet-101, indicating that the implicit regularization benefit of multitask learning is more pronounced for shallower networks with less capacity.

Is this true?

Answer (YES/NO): NO